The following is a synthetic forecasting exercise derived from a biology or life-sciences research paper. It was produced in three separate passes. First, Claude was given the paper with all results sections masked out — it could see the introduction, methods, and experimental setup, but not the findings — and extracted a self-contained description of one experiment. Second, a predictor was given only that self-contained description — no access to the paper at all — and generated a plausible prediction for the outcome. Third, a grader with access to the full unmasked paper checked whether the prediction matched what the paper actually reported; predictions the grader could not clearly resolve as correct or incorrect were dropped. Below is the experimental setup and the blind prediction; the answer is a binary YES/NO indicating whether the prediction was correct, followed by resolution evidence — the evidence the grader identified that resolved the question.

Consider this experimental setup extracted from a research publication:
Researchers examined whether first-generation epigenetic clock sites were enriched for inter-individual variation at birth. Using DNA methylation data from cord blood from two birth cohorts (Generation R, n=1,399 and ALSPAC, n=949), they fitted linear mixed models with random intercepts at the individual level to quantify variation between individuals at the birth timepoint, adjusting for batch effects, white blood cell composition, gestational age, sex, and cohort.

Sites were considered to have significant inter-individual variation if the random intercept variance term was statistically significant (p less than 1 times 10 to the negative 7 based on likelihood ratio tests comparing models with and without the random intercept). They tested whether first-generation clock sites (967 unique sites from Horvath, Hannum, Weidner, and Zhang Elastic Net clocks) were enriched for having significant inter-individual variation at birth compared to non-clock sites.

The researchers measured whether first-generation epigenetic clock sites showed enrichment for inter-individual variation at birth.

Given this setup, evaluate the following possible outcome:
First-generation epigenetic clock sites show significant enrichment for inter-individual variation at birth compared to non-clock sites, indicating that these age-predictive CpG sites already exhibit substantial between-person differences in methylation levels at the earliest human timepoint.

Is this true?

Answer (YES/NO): YES